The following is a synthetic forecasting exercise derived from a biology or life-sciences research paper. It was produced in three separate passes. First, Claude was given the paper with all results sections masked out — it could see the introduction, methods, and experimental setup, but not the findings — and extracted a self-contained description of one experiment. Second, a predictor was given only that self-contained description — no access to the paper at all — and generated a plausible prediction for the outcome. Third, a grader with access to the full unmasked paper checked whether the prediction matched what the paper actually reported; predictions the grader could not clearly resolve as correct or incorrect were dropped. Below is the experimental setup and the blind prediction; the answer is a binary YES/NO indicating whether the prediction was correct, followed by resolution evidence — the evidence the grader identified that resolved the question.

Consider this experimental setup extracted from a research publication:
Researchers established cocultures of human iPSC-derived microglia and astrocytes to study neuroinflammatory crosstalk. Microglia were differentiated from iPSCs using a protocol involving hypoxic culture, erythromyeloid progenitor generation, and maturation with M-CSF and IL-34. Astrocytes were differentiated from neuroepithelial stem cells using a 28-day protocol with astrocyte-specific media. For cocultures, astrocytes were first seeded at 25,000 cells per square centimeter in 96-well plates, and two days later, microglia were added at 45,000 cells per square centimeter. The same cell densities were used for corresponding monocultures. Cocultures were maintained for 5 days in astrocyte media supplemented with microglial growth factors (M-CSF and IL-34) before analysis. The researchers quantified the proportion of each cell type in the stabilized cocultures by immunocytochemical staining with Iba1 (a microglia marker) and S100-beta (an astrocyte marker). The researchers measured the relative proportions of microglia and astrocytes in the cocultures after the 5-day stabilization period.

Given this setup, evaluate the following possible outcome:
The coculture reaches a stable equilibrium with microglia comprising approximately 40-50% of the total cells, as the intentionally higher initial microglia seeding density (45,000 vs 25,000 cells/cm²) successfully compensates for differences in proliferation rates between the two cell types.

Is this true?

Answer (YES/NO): NO